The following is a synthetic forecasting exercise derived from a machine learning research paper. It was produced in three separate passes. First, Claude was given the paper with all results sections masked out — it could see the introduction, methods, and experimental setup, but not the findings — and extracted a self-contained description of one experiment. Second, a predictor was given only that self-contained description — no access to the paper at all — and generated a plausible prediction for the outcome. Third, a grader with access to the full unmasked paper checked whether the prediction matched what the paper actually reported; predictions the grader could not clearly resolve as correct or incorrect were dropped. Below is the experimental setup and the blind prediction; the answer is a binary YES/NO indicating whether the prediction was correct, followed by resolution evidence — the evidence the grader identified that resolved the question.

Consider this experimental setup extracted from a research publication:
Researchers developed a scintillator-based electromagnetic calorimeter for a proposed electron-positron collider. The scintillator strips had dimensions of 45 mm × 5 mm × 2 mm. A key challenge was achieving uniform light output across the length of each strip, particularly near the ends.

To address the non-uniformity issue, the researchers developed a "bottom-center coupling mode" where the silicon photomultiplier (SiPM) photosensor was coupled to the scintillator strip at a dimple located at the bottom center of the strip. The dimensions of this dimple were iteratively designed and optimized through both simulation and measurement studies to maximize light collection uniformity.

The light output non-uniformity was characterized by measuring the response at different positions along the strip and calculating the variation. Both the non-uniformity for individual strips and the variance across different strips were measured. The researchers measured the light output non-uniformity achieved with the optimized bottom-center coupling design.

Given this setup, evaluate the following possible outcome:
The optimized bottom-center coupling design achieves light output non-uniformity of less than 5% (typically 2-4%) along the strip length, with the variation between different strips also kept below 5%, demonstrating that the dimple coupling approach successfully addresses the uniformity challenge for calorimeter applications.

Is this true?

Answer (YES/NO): NO